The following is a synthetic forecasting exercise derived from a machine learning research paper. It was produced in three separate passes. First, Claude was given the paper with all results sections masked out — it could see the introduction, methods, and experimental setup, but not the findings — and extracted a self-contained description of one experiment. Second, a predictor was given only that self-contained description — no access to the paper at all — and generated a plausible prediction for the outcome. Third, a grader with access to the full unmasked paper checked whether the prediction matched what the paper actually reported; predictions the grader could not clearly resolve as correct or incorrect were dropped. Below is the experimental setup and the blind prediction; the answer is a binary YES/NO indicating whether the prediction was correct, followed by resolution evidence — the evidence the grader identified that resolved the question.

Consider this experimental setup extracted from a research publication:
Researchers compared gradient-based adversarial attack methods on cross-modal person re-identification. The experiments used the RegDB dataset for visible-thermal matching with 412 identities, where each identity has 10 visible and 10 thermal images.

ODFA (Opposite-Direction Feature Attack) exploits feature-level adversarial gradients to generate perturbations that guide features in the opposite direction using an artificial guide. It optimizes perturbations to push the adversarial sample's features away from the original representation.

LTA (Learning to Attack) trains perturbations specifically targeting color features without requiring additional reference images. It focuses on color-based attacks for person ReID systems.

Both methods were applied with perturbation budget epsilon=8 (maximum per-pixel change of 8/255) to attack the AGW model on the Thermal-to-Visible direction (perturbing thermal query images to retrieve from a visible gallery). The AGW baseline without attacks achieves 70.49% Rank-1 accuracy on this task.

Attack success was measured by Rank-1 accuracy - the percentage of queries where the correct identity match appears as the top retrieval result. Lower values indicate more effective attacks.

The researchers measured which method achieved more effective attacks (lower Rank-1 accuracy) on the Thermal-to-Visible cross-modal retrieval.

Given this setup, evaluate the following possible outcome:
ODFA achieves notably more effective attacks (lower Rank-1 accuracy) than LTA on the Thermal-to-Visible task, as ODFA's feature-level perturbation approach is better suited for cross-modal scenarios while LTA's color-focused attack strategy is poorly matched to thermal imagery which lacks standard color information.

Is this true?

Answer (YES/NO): NO